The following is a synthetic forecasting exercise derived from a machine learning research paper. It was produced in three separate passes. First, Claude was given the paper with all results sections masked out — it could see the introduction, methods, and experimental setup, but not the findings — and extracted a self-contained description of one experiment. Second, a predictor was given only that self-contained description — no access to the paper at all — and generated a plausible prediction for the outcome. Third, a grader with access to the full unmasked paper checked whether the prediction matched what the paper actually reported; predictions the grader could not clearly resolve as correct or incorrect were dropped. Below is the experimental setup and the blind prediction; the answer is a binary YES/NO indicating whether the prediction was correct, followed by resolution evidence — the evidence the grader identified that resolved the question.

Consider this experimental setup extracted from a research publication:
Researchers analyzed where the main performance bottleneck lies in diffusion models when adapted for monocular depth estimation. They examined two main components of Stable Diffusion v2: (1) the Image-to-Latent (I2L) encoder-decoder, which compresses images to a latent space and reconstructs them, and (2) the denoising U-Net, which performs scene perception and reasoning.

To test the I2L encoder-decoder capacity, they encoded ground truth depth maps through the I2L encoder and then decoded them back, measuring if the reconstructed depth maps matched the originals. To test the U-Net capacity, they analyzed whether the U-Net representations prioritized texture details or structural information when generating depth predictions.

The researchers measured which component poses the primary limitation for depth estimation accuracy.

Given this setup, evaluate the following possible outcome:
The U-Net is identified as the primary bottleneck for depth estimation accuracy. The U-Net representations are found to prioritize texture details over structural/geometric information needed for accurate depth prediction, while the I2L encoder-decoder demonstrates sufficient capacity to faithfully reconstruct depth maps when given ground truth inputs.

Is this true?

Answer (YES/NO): YES